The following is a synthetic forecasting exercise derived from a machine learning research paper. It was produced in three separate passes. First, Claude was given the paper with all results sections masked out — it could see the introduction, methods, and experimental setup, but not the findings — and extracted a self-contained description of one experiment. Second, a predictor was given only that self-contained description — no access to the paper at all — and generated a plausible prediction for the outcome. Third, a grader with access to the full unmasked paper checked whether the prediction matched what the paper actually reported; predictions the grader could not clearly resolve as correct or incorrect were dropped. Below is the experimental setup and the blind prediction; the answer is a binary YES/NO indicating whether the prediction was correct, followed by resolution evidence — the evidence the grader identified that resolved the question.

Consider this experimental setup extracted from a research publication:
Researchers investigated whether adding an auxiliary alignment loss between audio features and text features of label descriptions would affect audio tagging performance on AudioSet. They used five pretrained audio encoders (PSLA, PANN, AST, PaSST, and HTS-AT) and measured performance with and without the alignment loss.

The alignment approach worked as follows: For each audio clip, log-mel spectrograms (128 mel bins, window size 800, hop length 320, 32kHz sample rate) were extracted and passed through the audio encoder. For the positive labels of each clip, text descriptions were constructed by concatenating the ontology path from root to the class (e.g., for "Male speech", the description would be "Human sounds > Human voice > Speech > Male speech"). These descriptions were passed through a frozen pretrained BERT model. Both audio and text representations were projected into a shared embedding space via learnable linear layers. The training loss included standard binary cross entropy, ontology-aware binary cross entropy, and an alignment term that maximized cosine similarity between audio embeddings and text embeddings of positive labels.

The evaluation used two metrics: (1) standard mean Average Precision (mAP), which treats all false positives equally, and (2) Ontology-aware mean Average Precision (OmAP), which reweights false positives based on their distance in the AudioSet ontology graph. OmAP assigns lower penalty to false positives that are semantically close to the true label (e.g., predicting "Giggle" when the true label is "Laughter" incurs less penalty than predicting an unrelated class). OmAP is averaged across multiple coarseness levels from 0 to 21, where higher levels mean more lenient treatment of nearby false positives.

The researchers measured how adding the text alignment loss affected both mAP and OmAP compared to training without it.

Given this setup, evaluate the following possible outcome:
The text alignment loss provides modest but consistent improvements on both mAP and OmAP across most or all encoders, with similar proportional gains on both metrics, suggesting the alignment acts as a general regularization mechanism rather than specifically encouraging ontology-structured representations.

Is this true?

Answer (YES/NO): NO